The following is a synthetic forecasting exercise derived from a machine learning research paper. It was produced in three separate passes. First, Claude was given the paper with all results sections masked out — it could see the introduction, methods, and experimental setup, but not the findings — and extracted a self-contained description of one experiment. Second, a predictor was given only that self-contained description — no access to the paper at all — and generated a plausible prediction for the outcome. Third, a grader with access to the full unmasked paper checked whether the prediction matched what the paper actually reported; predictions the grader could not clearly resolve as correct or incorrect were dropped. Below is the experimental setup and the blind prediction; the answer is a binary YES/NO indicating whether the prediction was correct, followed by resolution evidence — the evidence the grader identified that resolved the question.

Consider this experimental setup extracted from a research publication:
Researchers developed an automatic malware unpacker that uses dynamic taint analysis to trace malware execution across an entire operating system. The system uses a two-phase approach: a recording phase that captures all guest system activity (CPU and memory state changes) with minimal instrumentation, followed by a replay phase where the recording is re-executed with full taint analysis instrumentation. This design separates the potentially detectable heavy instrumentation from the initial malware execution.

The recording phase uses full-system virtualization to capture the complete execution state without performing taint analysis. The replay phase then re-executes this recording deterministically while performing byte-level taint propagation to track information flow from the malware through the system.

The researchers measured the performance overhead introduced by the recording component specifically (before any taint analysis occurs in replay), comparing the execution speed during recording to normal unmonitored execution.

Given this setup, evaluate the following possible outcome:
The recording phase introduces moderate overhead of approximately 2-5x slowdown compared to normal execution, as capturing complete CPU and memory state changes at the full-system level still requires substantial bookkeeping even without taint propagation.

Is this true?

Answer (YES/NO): NO